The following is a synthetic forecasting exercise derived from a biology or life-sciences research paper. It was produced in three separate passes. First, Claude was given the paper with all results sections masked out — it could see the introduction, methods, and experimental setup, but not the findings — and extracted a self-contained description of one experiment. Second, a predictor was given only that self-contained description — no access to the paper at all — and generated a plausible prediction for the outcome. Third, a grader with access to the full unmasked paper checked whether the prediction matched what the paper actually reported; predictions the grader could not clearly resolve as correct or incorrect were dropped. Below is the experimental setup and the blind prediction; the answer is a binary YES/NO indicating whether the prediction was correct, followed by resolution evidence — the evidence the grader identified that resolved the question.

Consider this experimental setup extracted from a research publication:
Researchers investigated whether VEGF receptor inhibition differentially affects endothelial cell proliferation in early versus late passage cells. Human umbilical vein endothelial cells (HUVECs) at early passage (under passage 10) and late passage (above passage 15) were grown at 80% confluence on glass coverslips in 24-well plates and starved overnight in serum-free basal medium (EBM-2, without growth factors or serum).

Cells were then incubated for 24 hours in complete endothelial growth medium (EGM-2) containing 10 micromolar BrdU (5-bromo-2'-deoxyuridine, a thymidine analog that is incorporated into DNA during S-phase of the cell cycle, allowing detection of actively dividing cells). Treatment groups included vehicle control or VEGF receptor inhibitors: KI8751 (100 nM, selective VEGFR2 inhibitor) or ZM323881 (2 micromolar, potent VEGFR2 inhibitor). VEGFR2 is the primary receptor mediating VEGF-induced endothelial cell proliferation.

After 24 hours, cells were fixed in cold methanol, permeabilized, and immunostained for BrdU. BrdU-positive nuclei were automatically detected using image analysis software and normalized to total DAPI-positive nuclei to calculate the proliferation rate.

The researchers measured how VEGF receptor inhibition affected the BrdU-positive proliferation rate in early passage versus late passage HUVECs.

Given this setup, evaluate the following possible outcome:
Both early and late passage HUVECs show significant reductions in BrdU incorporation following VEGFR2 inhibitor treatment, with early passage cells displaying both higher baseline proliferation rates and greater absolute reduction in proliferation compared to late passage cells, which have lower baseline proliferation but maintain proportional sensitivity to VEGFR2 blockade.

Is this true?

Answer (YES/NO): NO